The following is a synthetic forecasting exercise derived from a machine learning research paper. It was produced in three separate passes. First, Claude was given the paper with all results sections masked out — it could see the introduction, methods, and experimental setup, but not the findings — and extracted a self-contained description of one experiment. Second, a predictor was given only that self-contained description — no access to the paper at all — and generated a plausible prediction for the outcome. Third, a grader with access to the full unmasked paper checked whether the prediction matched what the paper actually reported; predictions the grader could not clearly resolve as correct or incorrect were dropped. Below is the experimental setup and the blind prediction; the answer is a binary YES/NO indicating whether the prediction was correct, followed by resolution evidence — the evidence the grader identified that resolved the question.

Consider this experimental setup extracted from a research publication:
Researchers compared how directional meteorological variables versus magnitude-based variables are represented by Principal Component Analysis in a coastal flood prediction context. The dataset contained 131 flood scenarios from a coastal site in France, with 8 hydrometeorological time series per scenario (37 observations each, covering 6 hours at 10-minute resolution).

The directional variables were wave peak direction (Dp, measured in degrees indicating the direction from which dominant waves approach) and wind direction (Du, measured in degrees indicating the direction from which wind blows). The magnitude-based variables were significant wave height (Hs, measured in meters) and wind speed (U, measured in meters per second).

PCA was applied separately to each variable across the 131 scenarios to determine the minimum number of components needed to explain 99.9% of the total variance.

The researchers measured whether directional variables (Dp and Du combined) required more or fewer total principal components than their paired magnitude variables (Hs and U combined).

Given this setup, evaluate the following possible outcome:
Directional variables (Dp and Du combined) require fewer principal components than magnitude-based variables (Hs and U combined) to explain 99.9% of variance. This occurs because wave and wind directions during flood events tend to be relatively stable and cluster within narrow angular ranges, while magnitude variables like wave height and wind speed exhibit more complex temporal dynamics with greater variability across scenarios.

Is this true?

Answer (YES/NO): NO